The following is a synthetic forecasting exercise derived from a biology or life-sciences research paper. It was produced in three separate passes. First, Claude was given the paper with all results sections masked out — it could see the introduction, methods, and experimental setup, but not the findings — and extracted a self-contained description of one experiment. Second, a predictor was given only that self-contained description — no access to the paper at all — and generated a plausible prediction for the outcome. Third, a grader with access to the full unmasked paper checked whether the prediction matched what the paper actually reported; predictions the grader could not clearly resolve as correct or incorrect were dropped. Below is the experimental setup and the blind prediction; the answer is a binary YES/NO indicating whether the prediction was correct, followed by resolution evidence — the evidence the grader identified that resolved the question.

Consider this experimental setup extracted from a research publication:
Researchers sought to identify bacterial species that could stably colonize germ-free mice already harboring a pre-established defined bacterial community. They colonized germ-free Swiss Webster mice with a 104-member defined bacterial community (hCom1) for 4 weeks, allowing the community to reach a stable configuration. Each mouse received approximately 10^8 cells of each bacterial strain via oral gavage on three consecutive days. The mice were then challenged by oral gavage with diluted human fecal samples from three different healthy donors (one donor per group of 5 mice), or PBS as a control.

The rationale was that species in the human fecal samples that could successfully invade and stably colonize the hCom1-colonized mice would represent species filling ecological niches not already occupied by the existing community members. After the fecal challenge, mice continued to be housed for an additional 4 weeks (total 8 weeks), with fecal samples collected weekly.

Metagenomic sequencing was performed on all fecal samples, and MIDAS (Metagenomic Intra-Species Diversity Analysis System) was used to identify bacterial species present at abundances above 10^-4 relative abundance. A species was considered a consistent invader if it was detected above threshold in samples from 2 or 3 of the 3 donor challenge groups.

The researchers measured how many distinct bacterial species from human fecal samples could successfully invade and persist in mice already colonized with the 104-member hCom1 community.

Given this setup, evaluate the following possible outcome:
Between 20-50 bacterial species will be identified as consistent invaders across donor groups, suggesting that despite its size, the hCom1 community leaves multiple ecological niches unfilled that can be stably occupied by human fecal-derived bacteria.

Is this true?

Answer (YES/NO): YES